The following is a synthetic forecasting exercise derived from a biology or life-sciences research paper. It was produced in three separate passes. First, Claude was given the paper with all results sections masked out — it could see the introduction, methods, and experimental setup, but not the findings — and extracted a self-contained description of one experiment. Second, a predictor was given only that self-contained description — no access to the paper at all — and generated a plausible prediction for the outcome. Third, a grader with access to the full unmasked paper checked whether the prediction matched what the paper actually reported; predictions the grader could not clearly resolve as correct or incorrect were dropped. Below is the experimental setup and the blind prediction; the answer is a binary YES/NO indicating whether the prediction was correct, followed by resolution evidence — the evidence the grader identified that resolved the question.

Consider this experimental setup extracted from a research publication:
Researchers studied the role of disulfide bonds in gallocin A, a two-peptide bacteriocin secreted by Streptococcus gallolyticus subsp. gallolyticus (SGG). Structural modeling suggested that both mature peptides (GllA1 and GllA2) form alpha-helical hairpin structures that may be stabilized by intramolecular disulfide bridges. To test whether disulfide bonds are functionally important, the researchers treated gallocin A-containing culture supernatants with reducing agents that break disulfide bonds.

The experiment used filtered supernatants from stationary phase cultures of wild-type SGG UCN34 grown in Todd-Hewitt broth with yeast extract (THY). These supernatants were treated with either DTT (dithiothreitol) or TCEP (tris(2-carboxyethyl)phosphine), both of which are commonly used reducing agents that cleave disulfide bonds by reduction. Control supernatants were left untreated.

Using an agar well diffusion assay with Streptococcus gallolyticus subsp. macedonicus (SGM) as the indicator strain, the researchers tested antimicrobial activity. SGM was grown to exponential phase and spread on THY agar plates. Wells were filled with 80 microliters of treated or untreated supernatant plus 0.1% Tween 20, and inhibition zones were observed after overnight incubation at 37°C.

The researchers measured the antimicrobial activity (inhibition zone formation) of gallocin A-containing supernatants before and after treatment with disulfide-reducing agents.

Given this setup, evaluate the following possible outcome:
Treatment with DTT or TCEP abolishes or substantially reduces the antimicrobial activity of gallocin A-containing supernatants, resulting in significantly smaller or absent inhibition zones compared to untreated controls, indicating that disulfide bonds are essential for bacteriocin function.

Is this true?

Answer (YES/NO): YES